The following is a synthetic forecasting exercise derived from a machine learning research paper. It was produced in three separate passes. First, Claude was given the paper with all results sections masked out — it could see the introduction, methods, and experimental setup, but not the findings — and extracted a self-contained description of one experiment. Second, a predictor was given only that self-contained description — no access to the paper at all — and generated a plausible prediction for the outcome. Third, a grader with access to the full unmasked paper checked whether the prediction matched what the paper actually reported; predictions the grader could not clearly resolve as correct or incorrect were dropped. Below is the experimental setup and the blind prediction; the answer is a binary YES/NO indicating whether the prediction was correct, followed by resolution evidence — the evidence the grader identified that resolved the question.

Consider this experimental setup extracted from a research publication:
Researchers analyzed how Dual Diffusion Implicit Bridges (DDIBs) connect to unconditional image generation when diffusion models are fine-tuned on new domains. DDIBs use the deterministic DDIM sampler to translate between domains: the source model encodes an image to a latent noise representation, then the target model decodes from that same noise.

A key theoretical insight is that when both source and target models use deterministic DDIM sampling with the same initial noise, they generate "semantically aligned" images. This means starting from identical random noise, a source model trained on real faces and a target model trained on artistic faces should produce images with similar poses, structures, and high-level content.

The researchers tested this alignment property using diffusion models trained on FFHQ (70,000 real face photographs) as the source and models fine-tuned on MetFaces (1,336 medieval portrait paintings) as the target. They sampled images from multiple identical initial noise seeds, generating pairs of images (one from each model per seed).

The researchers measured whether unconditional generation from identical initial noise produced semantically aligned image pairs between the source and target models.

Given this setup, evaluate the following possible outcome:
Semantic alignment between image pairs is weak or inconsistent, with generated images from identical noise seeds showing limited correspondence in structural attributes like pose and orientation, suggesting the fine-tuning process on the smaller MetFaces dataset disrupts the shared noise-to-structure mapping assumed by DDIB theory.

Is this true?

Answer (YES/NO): NO